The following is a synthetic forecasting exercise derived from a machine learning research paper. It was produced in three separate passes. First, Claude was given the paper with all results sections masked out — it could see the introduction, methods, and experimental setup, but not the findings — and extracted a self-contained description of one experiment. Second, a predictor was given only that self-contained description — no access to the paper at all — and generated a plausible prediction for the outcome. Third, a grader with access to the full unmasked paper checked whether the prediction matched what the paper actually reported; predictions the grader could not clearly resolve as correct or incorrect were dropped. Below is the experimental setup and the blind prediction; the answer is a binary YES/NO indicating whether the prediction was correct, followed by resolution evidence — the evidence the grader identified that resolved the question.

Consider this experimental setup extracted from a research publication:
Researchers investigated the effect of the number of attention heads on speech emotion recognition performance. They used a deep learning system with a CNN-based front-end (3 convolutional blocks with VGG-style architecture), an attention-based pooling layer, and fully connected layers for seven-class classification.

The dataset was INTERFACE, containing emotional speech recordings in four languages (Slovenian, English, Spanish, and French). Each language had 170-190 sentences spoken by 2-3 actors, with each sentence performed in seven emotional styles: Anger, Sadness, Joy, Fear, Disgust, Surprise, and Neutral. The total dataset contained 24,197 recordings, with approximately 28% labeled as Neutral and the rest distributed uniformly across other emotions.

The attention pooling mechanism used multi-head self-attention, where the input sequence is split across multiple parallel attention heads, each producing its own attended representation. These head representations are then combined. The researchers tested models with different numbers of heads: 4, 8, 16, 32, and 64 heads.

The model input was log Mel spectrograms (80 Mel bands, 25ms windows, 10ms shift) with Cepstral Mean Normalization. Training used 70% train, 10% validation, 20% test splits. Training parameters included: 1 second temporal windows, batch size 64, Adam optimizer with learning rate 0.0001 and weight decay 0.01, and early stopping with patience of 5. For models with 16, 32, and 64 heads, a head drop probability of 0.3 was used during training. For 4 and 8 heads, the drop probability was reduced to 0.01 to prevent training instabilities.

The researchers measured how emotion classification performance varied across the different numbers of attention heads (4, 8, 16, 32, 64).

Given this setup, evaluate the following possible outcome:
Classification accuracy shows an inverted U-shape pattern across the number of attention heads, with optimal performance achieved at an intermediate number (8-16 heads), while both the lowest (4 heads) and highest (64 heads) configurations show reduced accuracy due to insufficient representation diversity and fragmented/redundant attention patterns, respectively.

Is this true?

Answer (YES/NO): NO